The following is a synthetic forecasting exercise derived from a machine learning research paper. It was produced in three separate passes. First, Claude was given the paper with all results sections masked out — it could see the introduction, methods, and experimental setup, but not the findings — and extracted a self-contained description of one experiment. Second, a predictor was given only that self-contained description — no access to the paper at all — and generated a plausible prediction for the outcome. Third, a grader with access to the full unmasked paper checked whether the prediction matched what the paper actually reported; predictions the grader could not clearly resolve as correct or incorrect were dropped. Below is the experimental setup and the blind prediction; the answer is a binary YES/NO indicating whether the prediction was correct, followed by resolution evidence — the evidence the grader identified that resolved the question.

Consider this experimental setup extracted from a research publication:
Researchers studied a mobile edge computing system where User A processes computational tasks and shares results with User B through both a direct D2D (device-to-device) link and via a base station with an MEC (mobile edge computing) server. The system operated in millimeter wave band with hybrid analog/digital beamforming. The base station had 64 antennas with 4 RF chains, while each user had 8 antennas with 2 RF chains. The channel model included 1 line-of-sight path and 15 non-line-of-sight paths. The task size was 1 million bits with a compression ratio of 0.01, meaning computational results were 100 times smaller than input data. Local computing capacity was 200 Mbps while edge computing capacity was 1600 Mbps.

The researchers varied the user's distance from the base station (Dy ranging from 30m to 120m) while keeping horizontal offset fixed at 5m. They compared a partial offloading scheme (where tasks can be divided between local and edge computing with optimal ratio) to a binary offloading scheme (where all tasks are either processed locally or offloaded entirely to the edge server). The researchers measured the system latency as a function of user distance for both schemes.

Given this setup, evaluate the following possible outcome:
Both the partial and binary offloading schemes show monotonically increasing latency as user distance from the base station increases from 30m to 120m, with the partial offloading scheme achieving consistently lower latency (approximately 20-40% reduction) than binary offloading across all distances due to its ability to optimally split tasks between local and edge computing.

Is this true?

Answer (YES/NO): NO